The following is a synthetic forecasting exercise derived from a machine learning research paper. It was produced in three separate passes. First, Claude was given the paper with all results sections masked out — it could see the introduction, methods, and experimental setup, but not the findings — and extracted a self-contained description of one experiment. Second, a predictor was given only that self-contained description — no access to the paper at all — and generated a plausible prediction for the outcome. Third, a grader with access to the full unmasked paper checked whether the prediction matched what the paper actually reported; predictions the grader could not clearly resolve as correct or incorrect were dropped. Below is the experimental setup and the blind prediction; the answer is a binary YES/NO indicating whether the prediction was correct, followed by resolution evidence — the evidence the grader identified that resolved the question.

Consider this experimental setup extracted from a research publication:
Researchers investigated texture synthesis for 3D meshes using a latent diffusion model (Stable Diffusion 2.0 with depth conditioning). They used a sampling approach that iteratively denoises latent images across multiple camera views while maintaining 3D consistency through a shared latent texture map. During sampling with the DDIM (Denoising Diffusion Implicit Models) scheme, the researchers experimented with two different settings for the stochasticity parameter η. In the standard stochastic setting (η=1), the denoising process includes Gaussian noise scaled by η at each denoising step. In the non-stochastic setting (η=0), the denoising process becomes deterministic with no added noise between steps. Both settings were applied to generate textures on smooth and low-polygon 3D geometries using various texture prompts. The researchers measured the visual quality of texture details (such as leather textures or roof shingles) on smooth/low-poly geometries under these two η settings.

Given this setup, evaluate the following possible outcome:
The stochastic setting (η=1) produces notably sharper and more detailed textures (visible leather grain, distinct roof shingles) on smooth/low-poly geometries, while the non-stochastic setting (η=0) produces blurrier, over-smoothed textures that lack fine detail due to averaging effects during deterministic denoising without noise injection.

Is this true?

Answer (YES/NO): NO